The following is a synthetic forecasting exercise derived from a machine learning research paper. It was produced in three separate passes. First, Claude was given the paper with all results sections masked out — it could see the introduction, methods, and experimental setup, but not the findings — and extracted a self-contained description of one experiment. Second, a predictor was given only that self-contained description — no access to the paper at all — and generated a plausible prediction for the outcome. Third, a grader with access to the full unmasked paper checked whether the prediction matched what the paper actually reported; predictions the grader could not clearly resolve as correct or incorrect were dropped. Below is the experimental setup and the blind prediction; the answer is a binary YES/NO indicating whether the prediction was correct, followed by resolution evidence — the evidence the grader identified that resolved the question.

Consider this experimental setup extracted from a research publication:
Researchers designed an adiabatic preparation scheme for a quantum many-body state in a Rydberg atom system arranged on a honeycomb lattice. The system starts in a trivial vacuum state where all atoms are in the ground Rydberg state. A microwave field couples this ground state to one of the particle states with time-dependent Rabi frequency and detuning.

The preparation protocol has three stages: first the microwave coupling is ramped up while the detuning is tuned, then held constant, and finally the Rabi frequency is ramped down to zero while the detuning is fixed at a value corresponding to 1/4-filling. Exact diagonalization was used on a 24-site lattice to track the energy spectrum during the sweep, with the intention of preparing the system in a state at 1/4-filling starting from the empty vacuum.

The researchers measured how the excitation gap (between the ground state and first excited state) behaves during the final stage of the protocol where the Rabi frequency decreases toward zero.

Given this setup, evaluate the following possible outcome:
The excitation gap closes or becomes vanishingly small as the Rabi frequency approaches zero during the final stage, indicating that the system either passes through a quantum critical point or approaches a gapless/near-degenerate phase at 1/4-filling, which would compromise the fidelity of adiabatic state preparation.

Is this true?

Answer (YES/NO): NO